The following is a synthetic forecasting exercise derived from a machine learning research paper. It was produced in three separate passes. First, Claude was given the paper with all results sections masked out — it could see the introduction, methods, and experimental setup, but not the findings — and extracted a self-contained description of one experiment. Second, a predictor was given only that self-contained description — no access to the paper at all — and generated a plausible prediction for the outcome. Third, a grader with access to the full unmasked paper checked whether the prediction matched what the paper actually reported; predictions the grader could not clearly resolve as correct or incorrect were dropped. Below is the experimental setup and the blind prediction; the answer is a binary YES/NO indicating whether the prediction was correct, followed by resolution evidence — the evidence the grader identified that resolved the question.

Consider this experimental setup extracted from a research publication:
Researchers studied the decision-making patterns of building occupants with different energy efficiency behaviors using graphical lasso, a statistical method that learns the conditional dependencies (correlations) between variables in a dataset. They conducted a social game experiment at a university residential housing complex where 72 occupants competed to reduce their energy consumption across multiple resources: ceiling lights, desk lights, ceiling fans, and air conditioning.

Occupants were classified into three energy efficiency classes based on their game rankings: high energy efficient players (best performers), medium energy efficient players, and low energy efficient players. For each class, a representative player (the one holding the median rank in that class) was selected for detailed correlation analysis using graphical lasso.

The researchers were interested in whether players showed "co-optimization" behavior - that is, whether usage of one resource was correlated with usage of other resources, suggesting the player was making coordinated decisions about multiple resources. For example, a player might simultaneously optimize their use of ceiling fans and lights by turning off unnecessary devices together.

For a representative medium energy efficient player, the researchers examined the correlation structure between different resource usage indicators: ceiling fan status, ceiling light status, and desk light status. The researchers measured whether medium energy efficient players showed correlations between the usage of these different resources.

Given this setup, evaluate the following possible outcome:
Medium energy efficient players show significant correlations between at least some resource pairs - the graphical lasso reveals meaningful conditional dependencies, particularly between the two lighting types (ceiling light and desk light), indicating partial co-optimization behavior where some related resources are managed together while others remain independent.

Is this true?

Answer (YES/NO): NO